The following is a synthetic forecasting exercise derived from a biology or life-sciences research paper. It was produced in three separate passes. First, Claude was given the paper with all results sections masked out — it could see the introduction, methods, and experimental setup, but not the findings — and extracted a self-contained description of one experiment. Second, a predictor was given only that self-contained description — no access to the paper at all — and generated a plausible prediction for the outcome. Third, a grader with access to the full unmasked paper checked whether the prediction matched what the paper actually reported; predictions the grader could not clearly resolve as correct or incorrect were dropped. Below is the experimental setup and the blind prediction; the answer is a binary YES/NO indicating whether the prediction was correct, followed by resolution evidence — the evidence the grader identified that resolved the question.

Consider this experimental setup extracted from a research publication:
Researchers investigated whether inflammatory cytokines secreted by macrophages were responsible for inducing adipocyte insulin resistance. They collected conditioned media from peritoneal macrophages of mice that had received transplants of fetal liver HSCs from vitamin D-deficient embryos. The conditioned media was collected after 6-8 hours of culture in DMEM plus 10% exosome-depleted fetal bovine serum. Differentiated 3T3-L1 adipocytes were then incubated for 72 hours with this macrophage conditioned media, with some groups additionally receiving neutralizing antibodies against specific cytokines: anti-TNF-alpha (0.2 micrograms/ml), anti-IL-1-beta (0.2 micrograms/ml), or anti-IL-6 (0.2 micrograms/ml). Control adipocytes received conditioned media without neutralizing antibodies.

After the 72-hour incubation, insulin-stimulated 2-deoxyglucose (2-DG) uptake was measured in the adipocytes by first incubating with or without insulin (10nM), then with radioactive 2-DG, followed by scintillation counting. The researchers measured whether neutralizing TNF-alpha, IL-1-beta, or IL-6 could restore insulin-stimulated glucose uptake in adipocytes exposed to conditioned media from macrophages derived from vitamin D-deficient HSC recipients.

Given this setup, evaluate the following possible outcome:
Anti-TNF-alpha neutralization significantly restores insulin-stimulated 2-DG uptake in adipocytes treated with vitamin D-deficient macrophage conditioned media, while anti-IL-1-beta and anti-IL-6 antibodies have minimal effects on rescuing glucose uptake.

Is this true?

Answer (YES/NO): NO